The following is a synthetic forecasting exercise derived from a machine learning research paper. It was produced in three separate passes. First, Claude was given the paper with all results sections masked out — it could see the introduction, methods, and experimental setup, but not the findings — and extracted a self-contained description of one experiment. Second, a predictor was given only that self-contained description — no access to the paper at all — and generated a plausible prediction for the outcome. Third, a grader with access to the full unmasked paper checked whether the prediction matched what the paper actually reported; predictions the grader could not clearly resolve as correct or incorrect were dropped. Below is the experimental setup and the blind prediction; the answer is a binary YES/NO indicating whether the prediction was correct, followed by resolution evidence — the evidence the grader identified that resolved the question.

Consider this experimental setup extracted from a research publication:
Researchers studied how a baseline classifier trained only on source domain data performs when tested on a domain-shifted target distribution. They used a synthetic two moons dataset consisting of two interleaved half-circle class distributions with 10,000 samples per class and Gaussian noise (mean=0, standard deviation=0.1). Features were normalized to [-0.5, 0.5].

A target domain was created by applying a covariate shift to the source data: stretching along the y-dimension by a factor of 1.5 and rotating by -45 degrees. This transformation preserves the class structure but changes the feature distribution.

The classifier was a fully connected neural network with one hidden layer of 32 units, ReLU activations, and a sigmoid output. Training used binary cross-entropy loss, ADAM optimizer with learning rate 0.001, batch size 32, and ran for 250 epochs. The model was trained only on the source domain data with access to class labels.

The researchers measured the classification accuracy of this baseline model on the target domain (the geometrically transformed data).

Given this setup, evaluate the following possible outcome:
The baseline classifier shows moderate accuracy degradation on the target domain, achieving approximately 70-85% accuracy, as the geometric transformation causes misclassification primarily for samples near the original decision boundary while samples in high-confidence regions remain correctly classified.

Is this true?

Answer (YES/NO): YES